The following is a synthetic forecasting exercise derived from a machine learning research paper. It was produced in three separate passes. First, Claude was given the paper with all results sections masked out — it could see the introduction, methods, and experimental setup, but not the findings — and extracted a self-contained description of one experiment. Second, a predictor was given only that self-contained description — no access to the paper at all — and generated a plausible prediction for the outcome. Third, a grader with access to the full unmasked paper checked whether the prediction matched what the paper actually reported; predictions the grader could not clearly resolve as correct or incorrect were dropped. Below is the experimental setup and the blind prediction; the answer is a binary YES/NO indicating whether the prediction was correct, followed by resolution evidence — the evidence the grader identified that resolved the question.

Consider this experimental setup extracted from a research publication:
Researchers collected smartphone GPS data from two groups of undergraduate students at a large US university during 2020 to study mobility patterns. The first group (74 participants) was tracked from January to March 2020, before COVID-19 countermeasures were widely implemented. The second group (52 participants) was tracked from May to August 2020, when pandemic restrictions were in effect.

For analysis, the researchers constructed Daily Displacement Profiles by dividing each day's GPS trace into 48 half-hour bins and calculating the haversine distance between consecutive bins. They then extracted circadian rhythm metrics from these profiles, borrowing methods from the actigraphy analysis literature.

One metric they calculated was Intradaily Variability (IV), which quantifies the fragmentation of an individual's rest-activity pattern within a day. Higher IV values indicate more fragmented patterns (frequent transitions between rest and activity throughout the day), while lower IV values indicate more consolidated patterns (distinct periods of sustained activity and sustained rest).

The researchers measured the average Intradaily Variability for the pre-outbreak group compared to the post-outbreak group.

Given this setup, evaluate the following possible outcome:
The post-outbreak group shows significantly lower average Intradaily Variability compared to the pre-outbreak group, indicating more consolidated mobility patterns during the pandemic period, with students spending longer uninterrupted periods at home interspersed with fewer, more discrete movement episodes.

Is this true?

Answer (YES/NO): YES